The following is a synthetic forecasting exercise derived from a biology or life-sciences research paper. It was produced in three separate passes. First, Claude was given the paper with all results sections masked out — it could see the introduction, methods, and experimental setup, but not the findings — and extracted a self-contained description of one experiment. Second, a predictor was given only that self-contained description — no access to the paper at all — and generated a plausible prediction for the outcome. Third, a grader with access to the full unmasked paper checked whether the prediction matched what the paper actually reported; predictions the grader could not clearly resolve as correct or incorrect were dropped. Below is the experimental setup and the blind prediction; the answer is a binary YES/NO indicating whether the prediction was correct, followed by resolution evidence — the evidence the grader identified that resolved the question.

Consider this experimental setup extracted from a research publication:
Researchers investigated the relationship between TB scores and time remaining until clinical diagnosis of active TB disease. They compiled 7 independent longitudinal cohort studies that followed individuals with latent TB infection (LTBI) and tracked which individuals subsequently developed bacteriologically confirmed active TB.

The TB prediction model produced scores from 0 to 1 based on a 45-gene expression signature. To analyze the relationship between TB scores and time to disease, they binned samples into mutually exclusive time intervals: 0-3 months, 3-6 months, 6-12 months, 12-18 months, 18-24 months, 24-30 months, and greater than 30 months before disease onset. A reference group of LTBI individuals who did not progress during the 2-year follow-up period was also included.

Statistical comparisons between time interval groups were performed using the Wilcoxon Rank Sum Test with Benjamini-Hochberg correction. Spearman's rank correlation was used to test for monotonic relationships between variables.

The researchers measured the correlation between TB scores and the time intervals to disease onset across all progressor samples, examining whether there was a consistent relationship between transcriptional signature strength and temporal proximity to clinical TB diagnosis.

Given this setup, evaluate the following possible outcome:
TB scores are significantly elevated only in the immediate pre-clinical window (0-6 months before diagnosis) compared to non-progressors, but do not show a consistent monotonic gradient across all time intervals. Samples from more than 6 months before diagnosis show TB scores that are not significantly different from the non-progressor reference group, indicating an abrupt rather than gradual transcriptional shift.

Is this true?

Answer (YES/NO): NO